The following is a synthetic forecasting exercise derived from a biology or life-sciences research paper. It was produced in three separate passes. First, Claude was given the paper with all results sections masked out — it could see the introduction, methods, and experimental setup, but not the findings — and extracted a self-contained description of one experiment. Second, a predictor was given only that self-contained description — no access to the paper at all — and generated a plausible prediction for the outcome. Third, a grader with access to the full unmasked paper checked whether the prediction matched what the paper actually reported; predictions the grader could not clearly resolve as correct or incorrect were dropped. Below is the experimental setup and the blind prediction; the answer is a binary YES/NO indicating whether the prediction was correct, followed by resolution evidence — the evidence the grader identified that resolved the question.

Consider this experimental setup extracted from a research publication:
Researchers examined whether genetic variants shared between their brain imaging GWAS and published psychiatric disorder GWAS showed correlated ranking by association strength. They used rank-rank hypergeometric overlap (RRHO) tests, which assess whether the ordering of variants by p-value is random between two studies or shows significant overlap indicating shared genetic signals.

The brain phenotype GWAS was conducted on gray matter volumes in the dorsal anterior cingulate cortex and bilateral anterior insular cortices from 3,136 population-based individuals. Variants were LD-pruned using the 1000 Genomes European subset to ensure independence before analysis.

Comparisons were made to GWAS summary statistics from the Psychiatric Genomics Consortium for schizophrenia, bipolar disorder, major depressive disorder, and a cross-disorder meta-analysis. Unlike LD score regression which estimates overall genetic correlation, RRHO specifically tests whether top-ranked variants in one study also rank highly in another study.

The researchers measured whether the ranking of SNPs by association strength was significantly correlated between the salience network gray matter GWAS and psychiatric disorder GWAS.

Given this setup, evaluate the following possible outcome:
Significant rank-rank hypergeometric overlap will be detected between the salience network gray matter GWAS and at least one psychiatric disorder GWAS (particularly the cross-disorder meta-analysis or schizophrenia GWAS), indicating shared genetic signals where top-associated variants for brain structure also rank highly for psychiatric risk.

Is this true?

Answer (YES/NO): NO